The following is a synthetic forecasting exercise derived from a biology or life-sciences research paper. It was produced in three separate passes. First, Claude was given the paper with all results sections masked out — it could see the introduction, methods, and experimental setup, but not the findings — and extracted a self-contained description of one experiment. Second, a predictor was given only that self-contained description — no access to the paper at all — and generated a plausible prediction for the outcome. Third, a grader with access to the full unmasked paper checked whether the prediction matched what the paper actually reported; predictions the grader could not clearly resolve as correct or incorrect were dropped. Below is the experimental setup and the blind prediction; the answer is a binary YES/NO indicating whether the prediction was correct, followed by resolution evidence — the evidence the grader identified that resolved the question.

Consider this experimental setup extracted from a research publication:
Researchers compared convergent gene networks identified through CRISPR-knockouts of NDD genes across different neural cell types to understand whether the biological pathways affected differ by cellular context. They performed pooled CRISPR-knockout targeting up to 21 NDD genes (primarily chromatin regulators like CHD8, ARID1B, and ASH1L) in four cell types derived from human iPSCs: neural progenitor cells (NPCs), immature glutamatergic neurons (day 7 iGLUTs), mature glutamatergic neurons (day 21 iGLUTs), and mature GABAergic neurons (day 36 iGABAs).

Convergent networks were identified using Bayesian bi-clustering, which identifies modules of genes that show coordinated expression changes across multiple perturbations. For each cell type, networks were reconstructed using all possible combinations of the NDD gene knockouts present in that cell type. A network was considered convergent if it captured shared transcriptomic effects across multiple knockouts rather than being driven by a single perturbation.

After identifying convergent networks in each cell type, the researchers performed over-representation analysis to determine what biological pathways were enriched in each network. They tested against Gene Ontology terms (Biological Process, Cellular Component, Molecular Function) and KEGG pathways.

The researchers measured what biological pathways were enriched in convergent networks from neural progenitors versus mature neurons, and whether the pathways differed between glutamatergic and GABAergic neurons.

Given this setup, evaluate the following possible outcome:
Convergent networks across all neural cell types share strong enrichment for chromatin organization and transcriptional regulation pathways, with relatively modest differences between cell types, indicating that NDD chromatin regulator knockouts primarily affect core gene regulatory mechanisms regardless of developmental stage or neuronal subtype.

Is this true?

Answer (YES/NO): NO